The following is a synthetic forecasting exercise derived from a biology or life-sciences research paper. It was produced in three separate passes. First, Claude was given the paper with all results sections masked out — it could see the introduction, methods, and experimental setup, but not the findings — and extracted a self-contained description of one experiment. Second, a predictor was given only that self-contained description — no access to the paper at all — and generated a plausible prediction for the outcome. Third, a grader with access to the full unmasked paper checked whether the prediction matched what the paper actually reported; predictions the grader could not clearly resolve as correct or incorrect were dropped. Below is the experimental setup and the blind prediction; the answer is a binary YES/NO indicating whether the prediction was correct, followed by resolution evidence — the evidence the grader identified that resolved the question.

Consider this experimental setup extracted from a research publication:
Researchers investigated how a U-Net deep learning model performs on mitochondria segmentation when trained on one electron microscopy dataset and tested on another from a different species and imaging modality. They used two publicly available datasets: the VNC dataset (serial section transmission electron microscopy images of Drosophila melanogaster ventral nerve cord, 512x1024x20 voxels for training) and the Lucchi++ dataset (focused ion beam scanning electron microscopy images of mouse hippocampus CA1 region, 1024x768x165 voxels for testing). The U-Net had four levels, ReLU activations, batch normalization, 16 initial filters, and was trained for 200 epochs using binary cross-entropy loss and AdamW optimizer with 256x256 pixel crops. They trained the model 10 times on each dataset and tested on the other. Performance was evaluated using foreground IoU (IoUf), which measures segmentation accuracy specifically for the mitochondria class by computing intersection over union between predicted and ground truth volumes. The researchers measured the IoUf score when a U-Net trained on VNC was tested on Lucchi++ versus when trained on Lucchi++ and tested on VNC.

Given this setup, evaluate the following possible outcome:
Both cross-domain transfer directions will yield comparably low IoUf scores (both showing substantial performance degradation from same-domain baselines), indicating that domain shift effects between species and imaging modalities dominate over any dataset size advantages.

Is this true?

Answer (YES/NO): NO